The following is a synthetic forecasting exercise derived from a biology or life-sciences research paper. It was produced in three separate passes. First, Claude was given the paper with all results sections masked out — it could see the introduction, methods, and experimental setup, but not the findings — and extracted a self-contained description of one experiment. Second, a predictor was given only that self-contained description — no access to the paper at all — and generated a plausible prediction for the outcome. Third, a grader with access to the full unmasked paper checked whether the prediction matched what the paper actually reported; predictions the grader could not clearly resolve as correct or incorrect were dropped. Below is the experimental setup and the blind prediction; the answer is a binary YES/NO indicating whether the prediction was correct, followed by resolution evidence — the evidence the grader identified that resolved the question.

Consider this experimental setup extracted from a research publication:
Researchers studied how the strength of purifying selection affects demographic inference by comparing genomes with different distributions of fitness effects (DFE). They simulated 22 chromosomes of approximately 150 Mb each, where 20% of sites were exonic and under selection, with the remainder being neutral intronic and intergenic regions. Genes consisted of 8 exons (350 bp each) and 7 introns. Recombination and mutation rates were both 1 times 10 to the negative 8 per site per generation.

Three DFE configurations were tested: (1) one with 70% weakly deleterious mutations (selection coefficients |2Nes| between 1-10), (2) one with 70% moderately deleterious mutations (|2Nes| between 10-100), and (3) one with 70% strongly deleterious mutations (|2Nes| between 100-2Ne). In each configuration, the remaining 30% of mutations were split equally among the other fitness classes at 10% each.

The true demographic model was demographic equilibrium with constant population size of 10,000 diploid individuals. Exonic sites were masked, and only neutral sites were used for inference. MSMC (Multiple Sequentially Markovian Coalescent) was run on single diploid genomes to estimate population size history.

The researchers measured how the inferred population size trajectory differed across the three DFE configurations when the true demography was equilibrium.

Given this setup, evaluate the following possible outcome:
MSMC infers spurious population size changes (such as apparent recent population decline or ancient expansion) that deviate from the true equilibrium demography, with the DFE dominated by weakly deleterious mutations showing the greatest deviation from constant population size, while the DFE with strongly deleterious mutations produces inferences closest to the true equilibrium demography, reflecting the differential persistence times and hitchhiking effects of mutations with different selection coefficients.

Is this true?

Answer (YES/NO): NO